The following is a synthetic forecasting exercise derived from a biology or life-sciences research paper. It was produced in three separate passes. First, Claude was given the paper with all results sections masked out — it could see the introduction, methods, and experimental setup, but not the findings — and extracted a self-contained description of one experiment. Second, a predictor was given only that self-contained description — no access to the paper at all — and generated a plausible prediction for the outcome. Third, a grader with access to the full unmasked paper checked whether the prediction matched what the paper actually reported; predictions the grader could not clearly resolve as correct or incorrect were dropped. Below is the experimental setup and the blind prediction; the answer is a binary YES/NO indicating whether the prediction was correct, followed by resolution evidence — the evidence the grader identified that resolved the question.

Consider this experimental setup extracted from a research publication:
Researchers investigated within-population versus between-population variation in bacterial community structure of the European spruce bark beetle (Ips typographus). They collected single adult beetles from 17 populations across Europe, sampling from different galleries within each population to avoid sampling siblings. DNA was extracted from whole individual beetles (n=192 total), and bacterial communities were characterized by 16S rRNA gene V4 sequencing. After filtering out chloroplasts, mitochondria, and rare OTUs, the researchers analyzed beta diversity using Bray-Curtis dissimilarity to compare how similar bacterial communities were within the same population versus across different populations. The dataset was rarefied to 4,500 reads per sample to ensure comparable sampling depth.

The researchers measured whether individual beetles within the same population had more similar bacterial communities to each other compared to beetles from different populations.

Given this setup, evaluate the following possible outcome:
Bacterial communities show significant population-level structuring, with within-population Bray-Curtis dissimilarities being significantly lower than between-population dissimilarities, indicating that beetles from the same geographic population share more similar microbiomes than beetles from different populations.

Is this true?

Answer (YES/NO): YES